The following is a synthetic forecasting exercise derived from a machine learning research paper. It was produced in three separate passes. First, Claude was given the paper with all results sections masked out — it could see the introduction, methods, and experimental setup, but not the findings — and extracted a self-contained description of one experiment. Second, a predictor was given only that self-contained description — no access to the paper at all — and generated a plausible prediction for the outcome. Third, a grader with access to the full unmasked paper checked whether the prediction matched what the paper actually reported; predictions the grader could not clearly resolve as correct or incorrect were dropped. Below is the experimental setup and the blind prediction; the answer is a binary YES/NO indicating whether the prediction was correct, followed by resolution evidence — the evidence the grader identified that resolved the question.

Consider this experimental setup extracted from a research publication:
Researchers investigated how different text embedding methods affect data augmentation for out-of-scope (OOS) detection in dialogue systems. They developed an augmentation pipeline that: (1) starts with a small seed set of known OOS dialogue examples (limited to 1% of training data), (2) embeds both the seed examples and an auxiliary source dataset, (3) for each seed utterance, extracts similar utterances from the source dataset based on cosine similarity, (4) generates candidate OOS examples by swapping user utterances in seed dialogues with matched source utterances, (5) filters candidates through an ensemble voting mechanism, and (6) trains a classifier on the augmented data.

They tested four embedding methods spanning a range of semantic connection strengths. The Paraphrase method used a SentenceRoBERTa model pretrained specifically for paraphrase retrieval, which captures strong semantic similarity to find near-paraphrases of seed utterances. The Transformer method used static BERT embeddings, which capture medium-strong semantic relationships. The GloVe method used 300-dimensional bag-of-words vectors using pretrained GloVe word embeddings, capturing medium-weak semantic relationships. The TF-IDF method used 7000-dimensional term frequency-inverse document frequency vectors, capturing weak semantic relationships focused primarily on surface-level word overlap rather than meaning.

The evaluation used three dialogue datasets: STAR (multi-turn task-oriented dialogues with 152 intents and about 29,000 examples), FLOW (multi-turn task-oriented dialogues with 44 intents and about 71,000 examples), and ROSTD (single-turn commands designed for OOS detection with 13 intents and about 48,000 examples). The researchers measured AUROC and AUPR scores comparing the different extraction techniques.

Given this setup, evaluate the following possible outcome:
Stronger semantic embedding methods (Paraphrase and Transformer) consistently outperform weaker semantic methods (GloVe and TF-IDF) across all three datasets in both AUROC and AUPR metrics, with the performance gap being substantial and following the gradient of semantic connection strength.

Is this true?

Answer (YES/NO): NO